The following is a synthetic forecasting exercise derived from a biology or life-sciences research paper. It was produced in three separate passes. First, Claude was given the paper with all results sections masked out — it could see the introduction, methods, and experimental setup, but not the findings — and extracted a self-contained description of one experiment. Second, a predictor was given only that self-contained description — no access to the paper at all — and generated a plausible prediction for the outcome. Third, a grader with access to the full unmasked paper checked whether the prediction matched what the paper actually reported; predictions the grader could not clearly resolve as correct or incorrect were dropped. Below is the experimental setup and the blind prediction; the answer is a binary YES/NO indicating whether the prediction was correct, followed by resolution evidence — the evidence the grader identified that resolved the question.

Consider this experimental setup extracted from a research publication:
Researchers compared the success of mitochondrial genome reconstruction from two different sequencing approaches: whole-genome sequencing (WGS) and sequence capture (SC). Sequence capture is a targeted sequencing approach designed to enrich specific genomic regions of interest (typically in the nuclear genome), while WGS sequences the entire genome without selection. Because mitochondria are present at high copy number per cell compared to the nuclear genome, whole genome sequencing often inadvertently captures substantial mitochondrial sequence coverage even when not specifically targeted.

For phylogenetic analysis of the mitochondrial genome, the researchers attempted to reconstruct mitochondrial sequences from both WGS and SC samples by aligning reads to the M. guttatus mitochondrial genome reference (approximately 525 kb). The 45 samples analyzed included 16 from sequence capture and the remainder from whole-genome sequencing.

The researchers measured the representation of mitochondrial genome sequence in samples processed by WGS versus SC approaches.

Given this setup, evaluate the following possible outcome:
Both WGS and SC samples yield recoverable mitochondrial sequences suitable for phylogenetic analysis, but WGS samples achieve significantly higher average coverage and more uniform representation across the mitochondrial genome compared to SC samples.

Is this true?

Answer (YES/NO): NO